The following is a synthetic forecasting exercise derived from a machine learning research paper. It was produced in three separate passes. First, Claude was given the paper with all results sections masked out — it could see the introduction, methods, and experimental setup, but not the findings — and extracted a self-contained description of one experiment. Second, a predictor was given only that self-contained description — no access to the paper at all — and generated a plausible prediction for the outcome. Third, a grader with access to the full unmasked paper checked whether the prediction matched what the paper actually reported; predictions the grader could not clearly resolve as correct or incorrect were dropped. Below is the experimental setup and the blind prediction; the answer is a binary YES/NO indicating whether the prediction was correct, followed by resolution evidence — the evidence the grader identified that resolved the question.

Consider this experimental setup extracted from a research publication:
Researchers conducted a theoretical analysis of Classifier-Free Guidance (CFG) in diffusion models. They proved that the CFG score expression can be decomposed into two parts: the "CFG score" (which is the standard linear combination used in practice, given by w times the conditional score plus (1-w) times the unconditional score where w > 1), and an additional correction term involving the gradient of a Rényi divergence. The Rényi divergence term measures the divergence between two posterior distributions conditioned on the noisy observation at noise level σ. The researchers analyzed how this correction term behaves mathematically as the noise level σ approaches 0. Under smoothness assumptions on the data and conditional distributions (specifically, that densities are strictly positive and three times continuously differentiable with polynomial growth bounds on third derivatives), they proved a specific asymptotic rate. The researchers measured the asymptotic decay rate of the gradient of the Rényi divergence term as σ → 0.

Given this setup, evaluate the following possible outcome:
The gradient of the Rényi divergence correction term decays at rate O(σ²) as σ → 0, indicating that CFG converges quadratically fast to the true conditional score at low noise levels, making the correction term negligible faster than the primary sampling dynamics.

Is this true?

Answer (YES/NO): YES